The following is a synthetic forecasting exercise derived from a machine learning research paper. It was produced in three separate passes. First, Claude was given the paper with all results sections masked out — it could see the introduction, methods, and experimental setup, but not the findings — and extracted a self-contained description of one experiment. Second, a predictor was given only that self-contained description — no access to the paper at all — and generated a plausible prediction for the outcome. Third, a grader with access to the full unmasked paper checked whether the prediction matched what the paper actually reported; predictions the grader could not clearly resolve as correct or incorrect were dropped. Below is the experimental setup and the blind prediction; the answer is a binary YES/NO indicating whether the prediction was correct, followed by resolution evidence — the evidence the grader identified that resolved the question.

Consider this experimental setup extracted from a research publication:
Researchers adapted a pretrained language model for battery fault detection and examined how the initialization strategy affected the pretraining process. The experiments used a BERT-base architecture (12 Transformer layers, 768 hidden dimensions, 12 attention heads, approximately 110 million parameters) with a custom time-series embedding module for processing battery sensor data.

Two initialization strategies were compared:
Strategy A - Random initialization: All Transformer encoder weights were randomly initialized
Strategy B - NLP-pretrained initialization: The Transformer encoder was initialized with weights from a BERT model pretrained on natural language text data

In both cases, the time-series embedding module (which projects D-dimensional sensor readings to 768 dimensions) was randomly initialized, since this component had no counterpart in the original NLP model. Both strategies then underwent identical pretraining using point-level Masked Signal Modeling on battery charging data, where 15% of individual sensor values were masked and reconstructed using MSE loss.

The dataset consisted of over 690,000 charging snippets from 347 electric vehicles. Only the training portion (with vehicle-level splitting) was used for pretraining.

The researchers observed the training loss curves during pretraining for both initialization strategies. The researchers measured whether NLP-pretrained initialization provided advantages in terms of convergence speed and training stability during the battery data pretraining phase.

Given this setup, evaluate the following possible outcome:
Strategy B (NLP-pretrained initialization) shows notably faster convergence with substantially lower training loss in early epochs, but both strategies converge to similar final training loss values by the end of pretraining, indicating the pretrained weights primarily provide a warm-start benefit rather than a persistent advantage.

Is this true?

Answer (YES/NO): NO